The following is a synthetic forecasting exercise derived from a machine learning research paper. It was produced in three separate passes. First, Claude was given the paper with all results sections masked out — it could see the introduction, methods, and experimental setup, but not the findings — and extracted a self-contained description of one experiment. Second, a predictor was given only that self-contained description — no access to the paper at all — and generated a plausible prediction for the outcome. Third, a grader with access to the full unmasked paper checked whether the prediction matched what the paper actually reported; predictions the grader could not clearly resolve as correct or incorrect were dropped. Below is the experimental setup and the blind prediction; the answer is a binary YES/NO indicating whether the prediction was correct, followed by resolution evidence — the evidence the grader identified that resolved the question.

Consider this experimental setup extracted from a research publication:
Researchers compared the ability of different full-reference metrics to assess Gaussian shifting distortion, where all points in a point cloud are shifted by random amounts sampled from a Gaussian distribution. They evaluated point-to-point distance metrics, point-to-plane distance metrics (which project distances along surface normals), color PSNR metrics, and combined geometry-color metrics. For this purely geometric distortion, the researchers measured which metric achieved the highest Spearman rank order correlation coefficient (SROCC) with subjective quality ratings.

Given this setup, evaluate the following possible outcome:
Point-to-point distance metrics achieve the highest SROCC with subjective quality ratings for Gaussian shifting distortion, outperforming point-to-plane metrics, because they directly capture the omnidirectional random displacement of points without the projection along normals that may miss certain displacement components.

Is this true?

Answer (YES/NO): NO